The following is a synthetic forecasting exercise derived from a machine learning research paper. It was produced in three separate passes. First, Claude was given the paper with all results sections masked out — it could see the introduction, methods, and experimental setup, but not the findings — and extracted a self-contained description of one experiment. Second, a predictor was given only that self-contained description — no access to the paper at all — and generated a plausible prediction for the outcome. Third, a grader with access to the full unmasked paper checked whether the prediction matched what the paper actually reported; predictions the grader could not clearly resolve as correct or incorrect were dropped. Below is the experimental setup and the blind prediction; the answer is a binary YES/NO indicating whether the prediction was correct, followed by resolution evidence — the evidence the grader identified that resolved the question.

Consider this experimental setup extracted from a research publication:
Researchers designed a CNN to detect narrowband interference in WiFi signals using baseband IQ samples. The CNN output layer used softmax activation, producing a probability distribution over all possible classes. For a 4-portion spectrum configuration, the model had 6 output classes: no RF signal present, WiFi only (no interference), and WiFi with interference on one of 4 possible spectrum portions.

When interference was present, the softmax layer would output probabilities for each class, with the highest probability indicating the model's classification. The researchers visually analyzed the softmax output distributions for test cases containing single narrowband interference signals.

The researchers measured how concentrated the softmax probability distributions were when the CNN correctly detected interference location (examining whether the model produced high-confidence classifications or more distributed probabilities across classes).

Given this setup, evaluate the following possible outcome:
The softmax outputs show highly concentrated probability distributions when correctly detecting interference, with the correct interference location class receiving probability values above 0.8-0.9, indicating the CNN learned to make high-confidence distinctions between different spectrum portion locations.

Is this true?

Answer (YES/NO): YES